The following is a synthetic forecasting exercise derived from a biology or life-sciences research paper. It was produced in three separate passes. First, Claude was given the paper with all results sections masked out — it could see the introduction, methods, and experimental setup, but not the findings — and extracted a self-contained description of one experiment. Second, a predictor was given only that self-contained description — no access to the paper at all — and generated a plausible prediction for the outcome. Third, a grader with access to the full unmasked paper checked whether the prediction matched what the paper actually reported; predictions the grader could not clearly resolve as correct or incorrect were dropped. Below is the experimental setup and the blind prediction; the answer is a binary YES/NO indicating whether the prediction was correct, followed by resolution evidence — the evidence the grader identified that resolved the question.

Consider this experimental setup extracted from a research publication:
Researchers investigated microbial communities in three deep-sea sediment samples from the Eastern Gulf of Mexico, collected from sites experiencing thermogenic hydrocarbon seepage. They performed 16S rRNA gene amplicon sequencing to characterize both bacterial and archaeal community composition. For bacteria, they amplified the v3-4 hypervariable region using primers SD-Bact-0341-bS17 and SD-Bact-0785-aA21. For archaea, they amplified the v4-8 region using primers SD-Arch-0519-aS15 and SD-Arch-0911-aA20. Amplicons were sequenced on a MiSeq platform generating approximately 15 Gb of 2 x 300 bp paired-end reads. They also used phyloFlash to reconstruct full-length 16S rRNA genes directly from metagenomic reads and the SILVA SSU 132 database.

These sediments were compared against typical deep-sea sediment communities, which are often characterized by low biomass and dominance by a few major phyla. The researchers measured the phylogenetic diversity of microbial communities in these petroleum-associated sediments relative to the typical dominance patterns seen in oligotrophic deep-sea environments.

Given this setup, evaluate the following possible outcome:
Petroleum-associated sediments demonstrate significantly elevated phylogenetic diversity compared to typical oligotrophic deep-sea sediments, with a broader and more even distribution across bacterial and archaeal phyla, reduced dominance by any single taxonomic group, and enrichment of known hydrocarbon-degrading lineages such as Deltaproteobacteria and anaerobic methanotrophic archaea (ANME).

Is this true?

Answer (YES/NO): NO